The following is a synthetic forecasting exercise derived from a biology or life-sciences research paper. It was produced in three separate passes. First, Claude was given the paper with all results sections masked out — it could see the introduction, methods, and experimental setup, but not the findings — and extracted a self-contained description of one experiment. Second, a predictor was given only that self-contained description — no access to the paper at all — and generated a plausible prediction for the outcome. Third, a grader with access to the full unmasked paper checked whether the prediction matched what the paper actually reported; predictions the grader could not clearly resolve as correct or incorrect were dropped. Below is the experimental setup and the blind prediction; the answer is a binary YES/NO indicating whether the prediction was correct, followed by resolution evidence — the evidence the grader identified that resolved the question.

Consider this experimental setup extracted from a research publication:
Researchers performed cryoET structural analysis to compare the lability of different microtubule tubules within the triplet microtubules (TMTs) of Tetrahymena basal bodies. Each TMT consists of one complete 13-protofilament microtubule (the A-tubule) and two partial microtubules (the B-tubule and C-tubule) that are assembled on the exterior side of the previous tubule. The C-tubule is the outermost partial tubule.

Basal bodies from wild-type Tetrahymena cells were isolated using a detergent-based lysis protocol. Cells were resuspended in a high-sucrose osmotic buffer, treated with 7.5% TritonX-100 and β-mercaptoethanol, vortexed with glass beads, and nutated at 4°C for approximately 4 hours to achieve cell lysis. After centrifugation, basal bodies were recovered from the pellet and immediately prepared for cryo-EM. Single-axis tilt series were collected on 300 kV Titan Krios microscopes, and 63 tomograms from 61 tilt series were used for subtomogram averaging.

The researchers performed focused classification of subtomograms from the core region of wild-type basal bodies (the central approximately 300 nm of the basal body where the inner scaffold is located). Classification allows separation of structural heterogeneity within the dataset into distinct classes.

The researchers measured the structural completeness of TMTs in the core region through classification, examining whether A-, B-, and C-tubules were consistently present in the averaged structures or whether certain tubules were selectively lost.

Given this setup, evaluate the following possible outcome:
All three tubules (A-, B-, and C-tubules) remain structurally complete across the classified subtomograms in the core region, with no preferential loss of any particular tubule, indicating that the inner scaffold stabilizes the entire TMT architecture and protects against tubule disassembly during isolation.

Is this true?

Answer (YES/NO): NO